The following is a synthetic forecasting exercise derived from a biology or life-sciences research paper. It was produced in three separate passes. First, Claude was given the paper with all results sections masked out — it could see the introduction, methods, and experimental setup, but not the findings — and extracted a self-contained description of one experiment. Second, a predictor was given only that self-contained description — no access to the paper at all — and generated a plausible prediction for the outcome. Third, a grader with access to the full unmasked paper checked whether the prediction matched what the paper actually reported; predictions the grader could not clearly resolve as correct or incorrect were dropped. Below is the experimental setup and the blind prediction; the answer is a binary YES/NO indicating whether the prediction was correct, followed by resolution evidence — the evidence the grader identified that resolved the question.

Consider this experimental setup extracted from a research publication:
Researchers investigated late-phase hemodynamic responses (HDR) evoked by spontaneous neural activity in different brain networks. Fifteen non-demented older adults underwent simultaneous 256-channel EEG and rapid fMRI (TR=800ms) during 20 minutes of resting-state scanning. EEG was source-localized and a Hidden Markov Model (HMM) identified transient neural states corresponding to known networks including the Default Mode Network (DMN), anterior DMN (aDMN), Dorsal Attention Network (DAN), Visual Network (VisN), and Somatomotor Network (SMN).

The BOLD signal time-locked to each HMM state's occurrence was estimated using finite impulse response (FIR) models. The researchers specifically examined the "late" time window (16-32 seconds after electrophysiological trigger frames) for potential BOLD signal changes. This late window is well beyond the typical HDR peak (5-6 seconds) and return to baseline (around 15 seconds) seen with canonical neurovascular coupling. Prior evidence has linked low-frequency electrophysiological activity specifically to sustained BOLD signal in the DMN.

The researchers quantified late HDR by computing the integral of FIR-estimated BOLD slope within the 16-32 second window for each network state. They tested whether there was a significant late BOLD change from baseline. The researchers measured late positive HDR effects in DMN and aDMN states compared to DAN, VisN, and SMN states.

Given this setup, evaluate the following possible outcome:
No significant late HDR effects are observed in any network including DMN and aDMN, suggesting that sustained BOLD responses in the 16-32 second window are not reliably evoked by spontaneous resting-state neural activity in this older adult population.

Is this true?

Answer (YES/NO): NO